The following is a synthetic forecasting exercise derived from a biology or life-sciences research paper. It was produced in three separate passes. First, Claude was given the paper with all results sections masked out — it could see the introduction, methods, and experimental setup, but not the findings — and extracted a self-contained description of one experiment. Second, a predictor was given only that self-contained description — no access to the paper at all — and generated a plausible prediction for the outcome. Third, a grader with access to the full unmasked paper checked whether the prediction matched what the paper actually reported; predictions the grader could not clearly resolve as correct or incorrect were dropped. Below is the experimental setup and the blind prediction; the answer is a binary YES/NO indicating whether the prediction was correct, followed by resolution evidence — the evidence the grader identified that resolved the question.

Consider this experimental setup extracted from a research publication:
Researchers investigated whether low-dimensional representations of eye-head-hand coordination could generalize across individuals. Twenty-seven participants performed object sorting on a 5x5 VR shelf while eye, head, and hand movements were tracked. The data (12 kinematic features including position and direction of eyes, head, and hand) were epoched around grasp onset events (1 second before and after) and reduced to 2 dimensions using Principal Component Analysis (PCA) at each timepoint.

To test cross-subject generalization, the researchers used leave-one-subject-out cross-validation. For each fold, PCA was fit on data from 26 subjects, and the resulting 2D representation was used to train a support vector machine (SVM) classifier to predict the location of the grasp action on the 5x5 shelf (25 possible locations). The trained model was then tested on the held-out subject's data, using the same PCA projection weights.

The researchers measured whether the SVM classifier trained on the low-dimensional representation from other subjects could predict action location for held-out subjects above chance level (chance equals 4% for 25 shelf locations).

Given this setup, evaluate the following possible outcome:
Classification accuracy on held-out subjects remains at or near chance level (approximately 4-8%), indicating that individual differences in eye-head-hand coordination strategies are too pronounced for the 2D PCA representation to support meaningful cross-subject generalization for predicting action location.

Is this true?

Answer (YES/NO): NO